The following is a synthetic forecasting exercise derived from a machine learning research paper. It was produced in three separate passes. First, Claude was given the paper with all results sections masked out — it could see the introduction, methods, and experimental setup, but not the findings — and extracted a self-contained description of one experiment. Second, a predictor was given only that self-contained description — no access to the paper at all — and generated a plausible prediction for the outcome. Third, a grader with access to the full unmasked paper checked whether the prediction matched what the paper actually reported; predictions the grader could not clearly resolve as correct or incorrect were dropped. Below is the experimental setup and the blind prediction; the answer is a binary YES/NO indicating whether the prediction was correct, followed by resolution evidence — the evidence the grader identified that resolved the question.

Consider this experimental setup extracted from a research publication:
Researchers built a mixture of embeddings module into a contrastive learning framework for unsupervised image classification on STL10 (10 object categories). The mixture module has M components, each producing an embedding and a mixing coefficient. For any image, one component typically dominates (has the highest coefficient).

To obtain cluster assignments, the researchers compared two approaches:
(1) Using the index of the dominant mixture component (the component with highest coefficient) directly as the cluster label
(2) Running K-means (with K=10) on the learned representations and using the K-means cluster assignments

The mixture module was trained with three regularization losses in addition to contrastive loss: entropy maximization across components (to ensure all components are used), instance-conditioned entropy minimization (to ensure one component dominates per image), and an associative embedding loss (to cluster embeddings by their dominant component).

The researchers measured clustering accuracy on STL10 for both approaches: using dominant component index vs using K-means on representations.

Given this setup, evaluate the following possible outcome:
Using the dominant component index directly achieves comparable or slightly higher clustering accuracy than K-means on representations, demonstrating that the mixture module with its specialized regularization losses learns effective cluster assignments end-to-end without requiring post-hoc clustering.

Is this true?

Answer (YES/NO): NO